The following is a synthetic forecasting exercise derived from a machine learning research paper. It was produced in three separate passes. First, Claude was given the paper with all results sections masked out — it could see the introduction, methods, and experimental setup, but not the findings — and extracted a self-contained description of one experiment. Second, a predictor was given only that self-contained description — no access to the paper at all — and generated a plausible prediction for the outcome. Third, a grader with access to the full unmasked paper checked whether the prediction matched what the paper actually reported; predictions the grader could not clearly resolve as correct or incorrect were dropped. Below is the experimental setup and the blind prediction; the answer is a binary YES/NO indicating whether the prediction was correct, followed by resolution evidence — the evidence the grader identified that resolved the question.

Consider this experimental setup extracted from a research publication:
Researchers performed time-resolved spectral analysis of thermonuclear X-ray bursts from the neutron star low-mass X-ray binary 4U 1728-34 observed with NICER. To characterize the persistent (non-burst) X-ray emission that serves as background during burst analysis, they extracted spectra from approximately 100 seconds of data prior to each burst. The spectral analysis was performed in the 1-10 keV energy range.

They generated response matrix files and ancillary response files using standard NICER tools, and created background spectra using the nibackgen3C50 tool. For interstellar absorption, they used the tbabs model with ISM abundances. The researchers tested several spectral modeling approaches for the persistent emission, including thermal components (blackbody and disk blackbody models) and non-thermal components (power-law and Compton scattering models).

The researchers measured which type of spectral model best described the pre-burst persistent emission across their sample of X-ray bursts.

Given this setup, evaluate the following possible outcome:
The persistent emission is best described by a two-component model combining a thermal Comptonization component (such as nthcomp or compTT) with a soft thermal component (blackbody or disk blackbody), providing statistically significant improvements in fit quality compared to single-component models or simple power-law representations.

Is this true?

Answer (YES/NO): NO